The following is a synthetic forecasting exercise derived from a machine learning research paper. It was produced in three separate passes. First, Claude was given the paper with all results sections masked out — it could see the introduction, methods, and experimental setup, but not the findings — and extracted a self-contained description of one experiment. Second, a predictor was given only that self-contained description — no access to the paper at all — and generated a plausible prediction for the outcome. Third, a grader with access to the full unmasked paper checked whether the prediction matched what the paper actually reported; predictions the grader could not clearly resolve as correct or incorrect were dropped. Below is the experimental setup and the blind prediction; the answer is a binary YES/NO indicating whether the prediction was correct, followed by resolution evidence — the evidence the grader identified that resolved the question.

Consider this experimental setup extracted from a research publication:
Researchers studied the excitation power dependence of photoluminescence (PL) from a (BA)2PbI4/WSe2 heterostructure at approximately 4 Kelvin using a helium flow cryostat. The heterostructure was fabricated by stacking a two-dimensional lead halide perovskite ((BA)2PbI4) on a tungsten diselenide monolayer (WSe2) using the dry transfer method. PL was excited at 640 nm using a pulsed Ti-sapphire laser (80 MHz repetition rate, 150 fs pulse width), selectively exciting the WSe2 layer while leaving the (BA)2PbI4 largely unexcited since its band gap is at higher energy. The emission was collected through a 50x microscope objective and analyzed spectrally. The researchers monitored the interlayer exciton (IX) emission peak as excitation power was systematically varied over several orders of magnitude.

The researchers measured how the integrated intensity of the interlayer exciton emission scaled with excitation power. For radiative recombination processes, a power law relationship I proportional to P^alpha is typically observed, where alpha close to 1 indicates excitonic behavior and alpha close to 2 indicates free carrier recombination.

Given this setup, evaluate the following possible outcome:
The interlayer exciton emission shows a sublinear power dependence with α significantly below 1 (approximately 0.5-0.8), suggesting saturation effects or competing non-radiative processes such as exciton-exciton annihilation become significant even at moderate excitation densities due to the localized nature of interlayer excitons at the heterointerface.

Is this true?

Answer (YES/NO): NO